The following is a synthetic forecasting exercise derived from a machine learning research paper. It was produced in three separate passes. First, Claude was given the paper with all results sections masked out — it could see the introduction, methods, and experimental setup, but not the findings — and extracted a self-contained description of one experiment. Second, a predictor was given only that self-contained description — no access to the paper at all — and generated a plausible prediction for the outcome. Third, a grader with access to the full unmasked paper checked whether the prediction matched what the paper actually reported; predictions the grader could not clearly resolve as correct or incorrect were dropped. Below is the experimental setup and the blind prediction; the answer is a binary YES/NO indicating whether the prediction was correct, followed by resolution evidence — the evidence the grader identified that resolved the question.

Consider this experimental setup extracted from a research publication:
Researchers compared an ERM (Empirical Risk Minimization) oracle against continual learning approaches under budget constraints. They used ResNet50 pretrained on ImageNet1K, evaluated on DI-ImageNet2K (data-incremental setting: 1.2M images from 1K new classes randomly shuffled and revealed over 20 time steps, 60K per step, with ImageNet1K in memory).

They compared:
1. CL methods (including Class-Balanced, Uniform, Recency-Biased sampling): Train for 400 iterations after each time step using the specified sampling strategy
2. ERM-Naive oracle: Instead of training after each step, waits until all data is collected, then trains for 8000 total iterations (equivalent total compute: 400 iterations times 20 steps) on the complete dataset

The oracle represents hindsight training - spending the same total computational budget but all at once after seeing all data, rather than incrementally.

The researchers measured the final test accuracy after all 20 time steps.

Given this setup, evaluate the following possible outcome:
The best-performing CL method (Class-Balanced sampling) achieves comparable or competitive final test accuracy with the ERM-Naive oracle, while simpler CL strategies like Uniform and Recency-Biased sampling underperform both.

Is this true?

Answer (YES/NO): NO